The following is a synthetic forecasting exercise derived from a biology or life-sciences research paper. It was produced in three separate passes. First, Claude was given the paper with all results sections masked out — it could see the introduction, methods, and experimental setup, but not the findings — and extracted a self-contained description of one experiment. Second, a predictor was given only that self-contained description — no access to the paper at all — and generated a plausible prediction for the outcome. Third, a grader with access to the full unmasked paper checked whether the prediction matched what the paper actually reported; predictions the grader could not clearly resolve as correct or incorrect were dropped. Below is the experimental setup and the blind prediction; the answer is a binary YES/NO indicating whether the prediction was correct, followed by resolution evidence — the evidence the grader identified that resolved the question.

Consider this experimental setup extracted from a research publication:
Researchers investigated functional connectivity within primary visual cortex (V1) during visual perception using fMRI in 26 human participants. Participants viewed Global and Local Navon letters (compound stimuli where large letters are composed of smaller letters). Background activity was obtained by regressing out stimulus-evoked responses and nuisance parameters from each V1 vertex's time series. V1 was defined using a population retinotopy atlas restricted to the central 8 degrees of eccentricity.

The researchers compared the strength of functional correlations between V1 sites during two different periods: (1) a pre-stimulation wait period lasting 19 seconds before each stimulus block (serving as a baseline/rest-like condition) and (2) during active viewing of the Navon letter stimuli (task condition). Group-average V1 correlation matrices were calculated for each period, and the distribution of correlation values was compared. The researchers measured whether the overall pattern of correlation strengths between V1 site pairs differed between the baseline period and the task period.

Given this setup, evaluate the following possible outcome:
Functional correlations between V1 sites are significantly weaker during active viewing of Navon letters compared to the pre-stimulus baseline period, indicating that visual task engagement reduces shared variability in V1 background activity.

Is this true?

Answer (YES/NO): YES